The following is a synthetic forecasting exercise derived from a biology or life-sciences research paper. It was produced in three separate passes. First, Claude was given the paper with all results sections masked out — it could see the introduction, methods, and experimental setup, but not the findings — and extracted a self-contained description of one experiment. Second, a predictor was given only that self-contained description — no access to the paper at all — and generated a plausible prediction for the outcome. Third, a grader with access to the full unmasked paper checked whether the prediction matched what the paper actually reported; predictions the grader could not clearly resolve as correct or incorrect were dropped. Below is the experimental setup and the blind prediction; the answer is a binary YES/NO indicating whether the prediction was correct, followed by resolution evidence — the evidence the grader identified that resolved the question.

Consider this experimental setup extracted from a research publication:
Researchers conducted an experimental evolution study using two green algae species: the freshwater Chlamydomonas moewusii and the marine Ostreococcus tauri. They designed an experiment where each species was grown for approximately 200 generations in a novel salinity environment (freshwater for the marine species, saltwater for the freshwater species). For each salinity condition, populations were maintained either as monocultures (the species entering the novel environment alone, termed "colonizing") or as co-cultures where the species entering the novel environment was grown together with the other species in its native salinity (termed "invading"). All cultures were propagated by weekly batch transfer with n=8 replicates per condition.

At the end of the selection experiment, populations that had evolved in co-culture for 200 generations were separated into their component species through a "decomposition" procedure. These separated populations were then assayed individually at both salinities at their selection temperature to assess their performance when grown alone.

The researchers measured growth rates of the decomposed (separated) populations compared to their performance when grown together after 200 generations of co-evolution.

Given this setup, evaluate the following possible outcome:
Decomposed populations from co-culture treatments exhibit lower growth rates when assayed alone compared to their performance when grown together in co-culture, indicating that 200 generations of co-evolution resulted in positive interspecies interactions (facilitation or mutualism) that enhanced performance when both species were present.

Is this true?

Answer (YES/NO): NO